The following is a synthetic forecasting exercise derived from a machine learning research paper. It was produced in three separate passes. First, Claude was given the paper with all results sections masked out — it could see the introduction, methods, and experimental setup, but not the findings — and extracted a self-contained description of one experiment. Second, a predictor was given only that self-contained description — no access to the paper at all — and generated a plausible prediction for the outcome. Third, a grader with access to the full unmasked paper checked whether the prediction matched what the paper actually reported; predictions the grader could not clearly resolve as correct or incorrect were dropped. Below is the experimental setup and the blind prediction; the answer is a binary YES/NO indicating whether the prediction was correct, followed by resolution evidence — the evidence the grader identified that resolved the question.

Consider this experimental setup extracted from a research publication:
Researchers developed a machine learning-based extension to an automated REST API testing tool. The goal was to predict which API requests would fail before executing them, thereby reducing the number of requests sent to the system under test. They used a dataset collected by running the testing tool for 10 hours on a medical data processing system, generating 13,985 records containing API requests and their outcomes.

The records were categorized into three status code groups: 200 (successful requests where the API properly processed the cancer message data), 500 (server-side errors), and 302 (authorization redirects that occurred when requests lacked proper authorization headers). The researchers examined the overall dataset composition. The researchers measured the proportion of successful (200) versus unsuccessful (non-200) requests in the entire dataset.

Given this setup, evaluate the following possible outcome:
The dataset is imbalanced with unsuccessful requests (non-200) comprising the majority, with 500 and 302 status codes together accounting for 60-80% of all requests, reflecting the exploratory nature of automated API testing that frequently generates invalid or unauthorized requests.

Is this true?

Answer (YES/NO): NO